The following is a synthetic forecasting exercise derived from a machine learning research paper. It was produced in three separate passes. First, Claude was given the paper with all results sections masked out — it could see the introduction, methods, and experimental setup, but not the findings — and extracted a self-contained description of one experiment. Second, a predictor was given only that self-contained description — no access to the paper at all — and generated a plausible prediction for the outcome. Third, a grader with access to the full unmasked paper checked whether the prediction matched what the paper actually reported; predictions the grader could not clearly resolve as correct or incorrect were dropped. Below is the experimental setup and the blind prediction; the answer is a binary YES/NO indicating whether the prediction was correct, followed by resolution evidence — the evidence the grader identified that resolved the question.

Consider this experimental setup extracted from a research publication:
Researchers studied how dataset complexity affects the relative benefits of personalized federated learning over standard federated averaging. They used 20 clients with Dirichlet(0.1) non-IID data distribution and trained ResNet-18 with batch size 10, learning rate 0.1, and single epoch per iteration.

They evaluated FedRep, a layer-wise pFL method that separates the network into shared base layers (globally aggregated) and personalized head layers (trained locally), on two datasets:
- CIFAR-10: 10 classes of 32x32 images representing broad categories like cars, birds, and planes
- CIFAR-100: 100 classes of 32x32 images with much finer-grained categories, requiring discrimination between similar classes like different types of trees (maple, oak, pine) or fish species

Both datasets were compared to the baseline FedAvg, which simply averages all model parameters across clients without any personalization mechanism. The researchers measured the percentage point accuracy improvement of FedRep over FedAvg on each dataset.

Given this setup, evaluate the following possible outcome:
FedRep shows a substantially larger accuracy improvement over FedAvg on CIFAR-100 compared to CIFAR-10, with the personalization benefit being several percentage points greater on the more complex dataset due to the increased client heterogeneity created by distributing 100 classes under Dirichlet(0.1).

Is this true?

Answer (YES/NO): YES